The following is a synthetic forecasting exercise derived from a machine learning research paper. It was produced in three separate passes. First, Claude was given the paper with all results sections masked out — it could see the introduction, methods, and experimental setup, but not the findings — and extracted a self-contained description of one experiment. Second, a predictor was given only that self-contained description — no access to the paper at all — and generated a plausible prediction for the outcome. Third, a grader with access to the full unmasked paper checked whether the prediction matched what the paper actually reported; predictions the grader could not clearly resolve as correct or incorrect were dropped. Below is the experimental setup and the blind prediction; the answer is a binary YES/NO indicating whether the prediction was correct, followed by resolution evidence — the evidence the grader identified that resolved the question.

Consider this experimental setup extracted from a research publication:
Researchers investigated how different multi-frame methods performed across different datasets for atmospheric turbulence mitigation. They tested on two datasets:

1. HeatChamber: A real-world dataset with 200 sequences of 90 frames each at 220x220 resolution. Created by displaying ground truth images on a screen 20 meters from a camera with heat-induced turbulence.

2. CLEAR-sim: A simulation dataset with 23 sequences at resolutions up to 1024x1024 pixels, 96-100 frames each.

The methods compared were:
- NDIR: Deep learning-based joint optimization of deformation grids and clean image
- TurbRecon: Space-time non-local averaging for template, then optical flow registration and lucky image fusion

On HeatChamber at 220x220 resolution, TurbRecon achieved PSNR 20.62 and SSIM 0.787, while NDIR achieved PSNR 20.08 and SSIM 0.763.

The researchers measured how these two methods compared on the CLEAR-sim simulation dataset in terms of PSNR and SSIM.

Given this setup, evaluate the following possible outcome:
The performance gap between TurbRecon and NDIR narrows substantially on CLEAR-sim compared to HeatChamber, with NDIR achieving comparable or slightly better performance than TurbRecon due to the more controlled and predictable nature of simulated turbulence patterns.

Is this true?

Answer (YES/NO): NO